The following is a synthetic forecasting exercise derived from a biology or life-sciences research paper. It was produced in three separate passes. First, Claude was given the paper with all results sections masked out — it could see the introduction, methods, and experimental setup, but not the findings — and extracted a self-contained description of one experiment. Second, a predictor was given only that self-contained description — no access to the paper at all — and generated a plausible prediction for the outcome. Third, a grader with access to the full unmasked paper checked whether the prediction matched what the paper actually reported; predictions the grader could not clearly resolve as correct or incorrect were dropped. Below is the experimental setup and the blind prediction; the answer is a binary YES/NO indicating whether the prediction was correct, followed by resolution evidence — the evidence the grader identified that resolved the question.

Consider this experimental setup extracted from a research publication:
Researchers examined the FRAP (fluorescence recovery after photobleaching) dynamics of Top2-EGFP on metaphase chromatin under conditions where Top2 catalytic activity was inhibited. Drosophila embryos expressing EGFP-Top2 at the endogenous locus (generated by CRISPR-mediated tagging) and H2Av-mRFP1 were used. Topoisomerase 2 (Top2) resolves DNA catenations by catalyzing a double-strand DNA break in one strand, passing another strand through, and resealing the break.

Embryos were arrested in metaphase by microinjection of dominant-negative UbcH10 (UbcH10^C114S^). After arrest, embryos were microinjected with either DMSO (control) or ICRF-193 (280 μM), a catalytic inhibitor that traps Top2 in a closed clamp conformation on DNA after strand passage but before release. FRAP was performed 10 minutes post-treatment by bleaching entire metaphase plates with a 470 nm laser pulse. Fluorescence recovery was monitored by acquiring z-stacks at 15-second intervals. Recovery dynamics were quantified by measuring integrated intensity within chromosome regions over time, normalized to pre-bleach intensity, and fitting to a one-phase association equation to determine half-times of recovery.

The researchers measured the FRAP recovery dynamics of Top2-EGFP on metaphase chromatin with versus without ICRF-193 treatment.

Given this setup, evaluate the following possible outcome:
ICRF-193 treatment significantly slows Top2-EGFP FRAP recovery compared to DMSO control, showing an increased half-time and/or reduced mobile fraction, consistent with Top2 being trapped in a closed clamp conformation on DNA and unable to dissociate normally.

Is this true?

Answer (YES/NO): YES